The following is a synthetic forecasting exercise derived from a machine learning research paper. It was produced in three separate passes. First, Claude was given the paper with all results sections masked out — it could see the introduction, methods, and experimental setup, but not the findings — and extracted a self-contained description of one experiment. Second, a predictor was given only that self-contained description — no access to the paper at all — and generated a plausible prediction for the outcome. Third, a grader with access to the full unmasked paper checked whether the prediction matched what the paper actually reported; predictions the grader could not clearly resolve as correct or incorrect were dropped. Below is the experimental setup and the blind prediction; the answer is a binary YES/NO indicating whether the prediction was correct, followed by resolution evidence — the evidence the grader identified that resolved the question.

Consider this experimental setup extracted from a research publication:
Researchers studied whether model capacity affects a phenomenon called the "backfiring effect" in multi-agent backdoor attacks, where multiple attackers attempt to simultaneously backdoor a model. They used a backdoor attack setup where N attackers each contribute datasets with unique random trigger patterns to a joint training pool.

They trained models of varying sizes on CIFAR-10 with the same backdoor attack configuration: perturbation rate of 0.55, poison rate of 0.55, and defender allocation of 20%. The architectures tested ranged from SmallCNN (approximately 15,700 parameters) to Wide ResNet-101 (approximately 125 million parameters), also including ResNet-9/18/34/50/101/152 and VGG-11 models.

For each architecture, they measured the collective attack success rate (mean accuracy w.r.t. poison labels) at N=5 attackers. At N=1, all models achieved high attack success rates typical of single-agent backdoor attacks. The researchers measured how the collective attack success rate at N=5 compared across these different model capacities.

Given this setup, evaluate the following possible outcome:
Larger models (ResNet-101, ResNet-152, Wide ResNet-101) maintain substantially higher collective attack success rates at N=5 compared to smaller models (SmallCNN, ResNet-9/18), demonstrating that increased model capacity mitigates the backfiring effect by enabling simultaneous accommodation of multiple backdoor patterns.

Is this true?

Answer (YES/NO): NO